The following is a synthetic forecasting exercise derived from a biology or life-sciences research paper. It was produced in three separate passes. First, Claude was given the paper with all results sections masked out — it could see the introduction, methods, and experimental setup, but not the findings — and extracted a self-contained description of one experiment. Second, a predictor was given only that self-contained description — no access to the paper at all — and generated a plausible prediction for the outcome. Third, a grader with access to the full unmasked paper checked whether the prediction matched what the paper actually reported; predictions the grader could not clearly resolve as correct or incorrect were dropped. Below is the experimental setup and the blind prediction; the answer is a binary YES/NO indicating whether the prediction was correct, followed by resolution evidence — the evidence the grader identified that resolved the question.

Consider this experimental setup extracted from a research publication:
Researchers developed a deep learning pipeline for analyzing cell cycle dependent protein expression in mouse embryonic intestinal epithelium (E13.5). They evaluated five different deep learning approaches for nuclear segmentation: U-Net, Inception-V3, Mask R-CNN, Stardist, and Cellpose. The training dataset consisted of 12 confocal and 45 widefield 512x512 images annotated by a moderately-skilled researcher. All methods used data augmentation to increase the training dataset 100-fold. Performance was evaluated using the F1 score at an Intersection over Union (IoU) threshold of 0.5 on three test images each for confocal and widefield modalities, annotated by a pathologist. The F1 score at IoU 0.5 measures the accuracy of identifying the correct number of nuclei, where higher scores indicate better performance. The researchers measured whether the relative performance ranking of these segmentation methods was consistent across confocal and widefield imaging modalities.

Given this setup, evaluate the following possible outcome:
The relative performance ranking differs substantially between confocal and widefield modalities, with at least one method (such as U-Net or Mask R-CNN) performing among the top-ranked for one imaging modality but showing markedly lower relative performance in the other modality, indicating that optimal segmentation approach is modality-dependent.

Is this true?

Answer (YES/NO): NO